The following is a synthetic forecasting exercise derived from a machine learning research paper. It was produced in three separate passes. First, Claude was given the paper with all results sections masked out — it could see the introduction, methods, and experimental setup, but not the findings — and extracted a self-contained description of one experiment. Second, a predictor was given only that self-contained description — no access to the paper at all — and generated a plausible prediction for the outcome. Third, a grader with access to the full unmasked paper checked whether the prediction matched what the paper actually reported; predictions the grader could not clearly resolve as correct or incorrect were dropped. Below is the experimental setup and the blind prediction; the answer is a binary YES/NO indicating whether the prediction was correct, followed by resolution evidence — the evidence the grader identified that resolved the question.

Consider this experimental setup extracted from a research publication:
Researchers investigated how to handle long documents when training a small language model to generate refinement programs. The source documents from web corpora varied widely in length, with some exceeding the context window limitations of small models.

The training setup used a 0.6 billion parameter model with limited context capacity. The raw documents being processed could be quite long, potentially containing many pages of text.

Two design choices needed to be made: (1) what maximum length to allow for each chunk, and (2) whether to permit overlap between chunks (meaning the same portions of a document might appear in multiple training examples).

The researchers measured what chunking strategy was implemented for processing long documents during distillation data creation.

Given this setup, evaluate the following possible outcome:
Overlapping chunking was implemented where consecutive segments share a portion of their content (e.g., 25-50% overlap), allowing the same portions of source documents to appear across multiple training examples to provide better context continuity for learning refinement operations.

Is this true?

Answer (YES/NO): YES